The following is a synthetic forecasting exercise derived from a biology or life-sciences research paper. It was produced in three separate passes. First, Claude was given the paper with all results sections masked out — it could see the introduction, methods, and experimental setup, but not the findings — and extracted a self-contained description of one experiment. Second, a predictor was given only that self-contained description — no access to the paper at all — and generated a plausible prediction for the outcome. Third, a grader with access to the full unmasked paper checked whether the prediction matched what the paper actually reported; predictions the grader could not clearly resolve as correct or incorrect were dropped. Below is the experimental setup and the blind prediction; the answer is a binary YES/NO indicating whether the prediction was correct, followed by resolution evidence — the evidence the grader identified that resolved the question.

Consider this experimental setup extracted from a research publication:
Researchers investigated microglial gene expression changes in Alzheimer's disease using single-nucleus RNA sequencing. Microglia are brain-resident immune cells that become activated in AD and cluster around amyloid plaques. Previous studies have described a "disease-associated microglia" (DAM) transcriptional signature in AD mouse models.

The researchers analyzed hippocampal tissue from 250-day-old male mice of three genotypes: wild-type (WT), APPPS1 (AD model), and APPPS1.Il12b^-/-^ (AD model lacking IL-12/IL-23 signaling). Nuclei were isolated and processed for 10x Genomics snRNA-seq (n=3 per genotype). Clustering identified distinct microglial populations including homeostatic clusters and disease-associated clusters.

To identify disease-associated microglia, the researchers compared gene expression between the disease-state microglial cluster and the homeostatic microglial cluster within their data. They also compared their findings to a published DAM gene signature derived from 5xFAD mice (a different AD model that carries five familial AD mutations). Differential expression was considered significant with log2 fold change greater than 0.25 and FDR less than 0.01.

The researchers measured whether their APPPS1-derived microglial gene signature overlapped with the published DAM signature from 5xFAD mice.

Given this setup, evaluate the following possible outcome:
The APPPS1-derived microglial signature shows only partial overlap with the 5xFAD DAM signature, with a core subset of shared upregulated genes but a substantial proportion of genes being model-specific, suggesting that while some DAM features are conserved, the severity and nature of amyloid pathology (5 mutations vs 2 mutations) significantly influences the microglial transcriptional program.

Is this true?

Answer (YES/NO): YES